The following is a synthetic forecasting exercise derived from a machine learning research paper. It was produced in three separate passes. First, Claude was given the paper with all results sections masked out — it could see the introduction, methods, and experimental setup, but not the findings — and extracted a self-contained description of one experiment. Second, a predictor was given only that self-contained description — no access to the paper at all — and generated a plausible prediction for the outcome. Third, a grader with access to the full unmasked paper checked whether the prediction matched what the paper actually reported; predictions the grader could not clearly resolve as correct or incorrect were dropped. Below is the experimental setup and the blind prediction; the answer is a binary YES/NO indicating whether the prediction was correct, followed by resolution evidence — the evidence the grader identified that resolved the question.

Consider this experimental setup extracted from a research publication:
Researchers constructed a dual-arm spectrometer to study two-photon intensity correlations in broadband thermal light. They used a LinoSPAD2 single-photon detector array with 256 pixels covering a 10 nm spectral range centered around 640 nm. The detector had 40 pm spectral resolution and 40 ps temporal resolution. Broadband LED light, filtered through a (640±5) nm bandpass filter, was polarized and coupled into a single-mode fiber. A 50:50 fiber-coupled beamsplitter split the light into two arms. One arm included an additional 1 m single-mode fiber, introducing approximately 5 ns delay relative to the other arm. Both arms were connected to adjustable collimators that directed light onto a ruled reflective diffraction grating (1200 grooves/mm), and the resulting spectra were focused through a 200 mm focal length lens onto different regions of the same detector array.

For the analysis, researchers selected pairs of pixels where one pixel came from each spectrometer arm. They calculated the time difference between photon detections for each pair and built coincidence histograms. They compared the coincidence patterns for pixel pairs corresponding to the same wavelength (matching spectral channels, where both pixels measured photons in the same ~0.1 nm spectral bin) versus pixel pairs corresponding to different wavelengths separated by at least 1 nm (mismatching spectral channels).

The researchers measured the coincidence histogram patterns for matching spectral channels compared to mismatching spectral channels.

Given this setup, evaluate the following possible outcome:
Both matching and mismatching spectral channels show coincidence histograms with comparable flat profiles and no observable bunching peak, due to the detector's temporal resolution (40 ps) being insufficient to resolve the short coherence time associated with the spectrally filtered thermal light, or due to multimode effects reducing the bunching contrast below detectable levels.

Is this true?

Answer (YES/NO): NO